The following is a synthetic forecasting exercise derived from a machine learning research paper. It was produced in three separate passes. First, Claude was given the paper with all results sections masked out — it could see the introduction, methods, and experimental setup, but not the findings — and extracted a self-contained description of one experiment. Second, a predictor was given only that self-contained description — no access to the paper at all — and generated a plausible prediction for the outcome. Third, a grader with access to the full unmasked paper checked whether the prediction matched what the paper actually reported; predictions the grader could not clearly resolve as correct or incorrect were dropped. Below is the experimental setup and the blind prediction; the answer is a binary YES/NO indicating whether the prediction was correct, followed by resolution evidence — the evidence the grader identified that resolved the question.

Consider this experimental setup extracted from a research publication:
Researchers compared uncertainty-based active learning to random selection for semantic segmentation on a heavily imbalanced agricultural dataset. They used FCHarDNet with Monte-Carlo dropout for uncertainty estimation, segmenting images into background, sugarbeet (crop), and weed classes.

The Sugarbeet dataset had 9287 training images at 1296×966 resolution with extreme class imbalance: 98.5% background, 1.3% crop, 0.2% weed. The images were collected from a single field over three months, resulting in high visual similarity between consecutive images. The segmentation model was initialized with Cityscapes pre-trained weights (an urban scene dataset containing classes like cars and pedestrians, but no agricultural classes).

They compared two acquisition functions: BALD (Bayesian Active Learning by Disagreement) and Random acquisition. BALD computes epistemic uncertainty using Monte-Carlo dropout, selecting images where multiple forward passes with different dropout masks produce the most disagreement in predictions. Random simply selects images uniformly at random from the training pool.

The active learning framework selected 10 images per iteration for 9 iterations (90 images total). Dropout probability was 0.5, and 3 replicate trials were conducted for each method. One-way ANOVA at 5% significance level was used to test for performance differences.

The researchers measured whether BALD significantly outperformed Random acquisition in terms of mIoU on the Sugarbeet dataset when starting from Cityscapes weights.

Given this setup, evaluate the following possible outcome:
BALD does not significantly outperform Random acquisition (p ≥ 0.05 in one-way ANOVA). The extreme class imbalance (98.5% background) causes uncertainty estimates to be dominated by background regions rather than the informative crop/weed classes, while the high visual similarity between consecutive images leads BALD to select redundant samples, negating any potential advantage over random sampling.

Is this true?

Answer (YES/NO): YES